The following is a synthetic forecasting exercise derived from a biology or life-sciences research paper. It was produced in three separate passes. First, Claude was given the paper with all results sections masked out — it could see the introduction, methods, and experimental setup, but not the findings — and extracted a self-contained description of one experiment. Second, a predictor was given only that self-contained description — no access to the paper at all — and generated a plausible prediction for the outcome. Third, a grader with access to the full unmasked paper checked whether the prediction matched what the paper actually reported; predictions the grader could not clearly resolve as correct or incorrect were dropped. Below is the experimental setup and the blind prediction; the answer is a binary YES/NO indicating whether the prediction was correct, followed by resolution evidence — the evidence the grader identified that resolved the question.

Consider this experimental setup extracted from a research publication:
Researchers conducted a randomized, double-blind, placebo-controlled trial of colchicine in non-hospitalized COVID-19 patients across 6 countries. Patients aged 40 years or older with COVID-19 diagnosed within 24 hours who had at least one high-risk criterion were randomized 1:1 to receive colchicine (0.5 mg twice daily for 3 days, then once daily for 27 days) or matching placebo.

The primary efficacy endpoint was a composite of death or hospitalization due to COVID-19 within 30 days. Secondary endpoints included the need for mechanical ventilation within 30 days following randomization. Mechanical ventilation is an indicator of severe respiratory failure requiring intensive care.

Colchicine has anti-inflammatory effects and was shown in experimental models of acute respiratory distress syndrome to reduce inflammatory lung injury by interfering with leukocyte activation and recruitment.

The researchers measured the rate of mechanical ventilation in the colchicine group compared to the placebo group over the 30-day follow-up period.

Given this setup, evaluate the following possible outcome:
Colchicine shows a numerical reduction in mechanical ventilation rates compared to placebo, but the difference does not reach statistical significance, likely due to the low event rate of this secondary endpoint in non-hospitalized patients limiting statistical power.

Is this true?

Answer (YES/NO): YES